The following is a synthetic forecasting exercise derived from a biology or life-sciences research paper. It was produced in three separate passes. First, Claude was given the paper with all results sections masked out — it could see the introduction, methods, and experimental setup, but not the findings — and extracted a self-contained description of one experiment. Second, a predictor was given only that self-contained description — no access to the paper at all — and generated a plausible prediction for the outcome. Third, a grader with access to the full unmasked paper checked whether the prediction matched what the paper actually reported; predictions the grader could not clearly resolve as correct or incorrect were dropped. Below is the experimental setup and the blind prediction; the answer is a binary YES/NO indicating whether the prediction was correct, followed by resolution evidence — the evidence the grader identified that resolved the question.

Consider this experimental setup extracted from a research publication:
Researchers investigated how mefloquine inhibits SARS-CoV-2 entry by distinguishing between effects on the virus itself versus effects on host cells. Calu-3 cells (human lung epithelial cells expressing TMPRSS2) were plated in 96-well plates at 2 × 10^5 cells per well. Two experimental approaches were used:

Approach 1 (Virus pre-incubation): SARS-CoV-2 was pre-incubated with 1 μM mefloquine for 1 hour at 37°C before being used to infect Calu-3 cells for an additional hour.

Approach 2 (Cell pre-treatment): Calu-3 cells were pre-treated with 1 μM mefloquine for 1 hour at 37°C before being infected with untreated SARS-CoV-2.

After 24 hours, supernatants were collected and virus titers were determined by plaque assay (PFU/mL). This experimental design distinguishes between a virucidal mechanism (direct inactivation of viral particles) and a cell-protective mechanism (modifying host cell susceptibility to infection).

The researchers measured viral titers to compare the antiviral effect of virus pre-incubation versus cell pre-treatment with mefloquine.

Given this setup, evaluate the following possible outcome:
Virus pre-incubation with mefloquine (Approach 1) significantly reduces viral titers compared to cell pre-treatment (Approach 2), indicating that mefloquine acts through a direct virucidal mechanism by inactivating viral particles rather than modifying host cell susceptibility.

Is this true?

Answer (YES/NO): NO